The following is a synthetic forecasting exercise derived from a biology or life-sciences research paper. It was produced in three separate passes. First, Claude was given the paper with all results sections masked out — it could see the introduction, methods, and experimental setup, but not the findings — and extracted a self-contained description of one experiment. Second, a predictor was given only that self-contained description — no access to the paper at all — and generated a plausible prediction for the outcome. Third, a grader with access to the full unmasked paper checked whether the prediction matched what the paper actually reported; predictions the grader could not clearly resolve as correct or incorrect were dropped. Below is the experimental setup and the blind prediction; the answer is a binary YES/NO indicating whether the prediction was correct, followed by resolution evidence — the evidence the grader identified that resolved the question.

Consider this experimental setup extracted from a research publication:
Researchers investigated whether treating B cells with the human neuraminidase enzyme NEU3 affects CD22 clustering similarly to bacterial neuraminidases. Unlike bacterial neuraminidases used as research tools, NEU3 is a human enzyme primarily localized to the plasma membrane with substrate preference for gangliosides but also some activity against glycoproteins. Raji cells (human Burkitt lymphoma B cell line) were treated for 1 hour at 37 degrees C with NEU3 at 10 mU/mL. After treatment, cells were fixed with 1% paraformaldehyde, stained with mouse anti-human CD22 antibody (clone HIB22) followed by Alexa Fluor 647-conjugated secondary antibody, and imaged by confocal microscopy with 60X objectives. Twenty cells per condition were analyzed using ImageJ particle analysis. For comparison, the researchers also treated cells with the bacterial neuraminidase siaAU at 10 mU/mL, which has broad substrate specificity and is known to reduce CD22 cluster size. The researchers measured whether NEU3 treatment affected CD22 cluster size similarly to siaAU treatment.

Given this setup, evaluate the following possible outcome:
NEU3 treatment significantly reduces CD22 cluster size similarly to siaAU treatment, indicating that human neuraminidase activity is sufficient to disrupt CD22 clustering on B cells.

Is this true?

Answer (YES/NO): NO